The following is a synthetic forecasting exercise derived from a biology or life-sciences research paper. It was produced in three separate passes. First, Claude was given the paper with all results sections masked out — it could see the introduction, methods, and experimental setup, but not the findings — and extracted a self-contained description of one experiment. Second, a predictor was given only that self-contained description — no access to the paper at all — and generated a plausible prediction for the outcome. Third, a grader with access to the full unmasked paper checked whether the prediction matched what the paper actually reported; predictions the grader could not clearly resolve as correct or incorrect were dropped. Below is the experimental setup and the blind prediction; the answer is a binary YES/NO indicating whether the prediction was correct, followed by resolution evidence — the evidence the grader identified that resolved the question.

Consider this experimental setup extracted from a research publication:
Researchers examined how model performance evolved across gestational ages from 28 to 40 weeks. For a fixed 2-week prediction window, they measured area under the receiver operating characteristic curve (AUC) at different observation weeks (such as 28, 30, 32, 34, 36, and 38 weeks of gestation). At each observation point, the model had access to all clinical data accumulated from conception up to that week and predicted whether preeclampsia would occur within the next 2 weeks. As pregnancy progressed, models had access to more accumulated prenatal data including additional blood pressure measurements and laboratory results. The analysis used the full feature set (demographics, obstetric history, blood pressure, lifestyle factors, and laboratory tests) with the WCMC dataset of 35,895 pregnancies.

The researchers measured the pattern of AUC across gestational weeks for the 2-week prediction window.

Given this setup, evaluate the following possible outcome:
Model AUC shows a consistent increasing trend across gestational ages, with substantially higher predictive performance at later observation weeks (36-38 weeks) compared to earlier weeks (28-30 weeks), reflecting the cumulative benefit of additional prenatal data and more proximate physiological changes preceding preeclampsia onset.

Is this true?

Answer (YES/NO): NO